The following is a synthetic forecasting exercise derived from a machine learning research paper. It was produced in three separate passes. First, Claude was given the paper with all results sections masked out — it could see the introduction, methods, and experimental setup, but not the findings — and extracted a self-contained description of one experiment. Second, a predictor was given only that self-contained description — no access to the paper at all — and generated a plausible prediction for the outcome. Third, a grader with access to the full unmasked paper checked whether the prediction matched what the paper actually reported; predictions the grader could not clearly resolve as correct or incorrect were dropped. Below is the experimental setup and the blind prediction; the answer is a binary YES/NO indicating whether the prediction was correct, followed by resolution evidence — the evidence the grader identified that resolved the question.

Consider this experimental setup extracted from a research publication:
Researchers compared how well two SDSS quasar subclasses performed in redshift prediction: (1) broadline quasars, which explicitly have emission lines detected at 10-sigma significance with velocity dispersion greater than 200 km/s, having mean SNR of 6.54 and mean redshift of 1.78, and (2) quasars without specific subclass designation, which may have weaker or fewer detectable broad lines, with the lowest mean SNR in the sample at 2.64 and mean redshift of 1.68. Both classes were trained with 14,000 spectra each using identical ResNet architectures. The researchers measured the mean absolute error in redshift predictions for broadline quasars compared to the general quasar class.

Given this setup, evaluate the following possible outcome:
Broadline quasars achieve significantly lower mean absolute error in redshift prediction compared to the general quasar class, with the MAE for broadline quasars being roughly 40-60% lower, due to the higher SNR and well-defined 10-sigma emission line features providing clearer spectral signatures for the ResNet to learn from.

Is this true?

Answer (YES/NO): NO